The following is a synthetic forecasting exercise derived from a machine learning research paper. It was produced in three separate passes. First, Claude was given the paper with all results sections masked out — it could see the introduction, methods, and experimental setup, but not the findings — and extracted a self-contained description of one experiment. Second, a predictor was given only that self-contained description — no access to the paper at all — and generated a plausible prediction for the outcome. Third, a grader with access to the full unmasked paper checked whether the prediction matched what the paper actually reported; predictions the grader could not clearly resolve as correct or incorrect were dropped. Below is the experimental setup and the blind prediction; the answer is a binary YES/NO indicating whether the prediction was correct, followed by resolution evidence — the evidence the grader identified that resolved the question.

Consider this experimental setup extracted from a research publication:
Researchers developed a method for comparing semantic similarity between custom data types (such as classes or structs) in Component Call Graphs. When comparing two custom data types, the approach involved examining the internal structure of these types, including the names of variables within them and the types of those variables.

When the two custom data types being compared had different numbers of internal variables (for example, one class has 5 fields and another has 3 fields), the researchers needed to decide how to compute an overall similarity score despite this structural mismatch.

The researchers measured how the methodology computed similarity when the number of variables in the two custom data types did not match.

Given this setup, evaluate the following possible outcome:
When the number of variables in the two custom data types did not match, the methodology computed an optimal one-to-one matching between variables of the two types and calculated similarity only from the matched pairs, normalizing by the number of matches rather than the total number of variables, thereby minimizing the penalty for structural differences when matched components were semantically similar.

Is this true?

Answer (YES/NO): NO